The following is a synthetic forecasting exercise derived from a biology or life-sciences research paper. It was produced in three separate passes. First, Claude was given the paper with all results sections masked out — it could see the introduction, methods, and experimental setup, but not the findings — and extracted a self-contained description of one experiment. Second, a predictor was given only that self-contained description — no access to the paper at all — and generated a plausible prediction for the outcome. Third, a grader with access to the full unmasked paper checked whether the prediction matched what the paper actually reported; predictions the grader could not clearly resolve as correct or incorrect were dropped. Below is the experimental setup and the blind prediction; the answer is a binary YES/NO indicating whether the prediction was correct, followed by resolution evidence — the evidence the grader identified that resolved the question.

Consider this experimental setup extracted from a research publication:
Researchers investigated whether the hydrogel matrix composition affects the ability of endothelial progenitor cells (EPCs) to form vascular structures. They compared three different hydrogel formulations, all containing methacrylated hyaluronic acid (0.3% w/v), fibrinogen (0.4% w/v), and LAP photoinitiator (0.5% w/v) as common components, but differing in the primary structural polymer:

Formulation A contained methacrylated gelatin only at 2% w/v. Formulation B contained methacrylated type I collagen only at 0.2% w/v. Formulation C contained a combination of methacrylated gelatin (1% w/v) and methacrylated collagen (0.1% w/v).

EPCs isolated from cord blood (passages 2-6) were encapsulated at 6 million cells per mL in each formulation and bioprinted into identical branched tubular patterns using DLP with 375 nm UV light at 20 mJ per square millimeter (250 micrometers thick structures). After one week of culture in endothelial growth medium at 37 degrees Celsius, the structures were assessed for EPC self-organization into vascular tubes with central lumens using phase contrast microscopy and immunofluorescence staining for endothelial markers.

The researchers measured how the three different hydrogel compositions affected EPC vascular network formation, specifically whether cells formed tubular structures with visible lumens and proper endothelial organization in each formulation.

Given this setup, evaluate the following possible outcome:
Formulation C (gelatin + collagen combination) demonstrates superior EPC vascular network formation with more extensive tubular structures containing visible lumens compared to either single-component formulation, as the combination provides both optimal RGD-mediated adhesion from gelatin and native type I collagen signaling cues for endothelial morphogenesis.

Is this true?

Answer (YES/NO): YES